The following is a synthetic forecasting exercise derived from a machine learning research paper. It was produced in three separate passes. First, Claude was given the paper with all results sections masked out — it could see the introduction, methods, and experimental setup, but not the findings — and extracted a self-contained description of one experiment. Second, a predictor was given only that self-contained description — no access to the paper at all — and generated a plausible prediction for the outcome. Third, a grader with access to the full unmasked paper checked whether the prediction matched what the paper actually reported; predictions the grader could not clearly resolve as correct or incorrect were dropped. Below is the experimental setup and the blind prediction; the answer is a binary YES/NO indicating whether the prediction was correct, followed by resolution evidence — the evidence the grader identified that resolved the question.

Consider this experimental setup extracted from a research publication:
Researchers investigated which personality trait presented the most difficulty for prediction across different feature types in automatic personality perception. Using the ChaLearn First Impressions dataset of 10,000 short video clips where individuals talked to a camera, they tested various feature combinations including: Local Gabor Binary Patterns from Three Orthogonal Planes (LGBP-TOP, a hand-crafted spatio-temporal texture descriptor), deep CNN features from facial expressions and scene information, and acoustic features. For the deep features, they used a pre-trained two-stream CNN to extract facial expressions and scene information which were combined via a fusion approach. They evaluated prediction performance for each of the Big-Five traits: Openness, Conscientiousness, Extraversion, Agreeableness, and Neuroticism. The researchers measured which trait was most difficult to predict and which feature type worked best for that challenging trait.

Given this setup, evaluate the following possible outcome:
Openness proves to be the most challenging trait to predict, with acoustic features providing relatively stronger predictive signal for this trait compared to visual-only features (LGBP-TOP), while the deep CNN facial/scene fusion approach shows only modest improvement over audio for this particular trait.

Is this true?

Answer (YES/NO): NO